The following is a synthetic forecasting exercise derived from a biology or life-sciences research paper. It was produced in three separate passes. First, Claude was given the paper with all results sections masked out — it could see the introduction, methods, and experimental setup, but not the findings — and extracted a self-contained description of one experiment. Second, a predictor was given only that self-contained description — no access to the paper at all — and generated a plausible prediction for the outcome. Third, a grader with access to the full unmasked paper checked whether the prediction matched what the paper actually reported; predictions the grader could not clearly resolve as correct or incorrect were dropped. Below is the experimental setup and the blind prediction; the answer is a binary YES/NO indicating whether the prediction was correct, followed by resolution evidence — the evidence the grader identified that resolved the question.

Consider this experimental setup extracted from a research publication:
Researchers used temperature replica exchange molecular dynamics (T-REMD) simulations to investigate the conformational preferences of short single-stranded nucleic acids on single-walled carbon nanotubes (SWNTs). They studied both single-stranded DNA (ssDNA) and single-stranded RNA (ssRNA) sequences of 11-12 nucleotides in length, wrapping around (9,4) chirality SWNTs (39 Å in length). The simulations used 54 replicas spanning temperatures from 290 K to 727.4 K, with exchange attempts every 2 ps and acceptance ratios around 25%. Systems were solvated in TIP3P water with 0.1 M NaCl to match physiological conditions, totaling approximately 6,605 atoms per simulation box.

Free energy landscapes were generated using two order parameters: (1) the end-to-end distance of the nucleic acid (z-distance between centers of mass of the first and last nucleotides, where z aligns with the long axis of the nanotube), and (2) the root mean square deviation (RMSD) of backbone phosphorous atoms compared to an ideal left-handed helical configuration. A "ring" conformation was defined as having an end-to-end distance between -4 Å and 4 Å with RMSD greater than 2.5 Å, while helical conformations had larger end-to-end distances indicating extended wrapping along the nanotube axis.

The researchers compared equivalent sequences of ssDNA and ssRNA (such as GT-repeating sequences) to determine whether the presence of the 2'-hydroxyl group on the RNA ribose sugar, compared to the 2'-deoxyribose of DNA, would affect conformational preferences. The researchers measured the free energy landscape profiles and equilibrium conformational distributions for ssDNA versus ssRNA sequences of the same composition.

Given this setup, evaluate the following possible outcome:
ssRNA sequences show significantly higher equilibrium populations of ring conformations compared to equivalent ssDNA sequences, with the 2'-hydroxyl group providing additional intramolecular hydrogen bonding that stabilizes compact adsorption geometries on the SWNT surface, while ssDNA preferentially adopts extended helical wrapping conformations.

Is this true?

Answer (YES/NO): NO